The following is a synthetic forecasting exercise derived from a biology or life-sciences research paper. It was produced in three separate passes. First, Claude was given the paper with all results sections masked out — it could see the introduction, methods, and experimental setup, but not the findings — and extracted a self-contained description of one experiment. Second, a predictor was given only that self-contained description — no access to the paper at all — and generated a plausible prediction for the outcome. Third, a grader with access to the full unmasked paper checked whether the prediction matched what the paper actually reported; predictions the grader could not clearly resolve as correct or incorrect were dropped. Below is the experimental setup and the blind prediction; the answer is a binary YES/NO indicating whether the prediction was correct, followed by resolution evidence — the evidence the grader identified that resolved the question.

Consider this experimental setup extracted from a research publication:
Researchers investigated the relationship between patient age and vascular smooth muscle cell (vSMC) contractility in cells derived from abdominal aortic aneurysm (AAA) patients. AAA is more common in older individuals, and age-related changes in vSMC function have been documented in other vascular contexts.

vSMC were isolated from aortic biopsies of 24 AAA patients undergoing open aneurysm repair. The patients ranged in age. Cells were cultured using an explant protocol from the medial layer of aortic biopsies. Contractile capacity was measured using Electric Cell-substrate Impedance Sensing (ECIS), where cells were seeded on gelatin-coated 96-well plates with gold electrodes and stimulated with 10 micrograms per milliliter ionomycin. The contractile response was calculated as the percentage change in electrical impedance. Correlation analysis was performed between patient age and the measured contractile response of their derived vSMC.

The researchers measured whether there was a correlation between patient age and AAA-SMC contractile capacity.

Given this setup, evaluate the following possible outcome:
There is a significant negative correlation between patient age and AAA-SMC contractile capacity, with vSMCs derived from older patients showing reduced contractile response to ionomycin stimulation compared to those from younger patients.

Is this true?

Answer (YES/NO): NO